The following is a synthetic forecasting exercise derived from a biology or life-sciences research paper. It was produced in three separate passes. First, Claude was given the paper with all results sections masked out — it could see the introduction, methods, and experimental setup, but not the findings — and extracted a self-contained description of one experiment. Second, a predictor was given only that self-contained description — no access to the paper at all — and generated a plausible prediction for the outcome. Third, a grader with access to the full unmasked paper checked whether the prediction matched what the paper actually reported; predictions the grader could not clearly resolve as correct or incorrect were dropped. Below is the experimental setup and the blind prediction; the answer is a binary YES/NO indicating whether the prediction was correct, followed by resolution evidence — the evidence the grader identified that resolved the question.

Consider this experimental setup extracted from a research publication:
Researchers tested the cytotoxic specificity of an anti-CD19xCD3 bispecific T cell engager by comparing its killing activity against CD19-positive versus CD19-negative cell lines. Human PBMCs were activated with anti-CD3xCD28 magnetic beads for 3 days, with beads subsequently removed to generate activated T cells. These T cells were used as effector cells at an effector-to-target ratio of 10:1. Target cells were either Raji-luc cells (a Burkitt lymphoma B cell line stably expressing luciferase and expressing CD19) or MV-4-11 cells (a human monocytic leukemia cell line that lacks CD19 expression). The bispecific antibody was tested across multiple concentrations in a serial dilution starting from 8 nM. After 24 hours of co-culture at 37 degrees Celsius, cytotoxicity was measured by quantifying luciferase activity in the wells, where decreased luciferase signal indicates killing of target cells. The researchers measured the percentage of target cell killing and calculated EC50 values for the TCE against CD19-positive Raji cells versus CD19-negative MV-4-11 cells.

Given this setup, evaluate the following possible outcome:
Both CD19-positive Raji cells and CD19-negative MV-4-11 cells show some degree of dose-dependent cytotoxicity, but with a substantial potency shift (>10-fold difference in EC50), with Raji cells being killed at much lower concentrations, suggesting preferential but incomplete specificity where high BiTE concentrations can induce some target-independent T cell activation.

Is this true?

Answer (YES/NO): NO